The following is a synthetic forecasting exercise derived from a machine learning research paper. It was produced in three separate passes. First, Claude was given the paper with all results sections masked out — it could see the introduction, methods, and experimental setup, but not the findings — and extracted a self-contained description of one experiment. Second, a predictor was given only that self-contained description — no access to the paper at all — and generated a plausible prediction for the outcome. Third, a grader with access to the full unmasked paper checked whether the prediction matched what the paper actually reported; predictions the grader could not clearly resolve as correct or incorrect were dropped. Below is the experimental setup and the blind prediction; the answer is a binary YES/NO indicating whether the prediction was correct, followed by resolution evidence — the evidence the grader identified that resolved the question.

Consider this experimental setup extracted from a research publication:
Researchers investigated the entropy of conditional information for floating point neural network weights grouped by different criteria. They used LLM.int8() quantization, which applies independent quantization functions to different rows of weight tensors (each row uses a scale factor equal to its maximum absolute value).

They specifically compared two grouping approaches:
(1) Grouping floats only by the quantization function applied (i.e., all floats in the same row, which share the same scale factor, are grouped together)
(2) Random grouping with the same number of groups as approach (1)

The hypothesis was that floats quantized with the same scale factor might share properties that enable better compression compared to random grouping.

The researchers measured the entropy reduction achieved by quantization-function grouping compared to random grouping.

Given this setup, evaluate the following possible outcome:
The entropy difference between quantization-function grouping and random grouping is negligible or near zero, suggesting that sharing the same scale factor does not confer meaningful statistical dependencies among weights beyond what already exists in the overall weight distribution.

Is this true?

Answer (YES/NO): YES